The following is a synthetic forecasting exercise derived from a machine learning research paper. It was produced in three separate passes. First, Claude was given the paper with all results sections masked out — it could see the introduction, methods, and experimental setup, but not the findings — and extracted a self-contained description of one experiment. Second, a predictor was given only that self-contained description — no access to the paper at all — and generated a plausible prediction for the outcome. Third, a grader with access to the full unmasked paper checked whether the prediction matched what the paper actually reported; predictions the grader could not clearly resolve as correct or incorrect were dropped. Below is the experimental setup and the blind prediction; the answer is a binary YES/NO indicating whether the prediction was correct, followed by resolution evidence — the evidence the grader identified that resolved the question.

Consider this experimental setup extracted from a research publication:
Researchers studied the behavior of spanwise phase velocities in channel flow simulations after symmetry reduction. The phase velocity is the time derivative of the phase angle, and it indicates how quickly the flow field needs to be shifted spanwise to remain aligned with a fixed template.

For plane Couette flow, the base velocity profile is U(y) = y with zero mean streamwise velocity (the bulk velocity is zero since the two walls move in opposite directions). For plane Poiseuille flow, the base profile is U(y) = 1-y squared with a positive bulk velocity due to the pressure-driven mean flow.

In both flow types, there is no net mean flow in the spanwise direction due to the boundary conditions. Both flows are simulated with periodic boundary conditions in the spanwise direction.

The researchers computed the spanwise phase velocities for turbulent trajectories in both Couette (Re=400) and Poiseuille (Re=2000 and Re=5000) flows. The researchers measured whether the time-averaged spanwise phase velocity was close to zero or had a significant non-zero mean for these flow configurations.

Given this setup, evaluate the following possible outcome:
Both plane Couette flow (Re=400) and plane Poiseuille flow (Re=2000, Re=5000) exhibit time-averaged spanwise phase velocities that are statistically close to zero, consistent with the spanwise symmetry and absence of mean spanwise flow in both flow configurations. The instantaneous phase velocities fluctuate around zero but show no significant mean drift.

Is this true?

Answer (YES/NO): YES